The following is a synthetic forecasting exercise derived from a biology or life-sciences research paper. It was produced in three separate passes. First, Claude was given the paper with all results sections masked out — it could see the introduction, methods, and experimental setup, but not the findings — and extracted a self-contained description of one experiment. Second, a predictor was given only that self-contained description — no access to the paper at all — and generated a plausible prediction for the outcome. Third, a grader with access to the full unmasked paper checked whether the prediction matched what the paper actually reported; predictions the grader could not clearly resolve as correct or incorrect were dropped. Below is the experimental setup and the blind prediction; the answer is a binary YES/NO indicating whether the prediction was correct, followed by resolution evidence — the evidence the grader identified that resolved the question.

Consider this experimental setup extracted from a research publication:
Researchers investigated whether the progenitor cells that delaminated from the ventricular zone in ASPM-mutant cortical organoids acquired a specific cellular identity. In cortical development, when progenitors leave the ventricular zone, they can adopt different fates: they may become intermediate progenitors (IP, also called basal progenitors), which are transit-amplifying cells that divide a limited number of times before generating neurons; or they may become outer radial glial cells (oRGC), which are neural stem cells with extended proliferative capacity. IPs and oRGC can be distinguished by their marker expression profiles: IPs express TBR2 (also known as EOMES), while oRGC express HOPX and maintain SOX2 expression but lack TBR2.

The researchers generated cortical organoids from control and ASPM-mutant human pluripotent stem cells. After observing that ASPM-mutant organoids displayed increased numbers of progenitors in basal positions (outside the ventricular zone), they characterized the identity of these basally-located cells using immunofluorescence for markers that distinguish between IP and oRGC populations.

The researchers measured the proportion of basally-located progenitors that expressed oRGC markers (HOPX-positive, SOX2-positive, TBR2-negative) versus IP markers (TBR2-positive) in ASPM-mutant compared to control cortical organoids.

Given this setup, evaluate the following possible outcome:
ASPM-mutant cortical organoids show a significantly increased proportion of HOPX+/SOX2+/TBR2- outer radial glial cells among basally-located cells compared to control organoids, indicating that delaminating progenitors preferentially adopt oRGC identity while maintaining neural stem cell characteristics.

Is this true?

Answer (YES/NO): YES